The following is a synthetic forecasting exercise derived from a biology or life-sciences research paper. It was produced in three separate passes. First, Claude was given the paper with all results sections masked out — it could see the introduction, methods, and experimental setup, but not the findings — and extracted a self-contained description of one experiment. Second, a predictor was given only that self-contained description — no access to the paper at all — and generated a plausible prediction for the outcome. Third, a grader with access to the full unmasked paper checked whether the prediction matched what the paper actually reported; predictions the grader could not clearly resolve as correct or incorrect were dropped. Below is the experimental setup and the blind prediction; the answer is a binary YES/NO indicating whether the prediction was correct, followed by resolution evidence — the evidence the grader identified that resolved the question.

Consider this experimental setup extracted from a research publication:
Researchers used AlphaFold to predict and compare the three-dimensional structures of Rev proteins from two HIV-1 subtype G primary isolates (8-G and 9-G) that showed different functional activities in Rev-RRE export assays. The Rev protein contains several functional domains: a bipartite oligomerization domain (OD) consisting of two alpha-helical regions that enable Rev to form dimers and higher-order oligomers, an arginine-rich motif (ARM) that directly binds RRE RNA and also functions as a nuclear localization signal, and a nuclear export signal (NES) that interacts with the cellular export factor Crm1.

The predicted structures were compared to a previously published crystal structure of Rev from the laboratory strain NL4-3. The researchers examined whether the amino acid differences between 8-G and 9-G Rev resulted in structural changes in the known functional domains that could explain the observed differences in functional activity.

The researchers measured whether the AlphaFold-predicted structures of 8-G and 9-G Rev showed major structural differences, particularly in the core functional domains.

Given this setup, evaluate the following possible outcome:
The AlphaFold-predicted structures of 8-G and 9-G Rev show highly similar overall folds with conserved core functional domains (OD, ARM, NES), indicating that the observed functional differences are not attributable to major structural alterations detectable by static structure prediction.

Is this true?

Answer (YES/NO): YES